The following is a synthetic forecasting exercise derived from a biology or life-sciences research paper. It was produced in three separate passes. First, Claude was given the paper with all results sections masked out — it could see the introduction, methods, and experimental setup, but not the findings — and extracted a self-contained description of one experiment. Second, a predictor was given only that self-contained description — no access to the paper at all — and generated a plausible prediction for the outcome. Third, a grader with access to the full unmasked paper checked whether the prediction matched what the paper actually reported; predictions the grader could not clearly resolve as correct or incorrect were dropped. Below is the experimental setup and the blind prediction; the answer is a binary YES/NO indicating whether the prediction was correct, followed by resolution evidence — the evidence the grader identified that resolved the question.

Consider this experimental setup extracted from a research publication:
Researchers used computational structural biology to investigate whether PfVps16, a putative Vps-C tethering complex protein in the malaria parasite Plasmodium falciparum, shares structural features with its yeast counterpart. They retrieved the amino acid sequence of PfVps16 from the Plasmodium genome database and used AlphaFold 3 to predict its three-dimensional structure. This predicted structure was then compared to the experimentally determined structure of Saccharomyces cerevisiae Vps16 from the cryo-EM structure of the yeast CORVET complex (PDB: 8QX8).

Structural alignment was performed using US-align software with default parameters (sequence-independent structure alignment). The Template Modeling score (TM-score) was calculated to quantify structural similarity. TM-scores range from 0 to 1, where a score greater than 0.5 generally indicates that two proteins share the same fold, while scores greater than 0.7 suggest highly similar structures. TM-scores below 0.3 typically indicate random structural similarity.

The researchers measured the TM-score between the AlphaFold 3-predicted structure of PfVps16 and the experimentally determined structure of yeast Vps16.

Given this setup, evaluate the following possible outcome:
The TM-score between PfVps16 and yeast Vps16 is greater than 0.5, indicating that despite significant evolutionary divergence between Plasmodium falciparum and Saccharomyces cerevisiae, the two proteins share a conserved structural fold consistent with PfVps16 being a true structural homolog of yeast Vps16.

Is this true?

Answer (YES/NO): YES